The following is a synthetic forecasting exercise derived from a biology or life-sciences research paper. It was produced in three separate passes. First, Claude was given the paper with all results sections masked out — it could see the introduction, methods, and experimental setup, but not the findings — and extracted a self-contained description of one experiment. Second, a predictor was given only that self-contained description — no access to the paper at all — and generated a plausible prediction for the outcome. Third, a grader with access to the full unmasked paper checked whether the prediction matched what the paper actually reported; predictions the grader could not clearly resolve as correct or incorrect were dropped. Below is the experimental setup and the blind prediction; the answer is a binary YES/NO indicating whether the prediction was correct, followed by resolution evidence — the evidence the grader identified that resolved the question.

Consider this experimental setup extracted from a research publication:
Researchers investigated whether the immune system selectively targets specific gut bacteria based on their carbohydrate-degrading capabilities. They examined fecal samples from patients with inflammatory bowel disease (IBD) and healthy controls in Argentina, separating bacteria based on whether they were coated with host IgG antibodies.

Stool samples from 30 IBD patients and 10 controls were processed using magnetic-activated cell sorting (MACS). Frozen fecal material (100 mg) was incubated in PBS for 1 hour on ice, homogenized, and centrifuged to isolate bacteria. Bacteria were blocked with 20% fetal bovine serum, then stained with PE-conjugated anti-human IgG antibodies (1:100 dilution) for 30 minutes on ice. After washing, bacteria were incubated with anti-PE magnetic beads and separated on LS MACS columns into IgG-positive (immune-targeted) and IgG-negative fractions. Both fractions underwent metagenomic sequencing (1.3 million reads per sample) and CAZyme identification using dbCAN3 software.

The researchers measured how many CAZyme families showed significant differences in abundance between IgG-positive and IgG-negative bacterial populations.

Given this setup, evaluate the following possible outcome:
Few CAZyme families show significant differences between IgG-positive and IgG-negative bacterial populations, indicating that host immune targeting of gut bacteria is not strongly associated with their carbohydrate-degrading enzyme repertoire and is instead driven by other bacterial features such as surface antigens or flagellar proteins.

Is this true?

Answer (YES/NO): NO